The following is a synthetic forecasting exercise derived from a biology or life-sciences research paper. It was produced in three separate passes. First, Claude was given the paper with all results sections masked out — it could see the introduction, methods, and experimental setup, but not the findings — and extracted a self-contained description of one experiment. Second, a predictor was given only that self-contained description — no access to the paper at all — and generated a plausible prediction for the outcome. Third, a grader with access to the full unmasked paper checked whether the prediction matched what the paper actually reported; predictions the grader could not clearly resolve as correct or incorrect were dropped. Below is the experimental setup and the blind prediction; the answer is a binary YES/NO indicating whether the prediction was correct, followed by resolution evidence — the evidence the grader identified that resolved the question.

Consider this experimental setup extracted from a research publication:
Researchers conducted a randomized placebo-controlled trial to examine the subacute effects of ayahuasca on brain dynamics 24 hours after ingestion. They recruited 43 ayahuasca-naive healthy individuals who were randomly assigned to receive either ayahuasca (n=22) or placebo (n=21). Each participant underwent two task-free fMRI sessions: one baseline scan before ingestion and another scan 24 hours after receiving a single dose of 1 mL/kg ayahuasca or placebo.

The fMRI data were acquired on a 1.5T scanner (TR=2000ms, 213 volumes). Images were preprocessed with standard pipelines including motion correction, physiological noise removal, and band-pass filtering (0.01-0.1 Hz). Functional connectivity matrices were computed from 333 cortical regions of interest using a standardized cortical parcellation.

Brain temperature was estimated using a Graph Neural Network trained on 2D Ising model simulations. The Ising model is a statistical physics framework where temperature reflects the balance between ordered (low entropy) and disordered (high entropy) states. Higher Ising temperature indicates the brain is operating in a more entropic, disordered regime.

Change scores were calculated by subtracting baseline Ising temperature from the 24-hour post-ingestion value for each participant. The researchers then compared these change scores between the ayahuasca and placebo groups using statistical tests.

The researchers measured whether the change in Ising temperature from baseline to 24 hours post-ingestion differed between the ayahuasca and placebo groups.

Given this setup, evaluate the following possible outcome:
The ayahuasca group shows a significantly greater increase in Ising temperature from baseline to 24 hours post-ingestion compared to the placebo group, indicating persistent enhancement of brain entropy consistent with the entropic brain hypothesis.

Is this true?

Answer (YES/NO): YES